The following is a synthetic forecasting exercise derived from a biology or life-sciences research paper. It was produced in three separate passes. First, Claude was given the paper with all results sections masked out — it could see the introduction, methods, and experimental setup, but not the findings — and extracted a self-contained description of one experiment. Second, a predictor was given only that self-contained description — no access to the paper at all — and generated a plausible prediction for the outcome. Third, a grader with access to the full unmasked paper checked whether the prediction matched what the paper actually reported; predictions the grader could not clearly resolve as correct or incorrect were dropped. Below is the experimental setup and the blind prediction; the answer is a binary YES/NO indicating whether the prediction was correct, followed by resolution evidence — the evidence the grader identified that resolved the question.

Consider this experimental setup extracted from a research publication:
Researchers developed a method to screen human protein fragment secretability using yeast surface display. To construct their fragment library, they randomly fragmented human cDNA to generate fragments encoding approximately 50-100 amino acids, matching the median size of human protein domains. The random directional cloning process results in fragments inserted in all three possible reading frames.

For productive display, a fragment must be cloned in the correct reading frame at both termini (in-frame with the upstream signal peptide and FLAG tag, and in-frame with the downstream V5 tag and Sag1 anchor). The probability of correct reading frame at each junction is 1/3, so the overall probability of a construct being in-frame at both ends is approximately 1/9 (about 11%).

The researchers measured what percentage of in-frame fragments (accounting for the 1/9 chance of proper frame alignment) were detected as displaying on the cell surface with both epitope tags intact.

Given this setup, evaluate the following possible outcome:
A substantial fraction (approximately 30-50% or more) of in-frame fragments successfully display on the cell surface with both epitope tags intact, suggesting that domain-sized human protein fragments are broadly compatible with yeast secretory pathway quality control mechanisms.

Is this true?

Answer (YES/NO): NO